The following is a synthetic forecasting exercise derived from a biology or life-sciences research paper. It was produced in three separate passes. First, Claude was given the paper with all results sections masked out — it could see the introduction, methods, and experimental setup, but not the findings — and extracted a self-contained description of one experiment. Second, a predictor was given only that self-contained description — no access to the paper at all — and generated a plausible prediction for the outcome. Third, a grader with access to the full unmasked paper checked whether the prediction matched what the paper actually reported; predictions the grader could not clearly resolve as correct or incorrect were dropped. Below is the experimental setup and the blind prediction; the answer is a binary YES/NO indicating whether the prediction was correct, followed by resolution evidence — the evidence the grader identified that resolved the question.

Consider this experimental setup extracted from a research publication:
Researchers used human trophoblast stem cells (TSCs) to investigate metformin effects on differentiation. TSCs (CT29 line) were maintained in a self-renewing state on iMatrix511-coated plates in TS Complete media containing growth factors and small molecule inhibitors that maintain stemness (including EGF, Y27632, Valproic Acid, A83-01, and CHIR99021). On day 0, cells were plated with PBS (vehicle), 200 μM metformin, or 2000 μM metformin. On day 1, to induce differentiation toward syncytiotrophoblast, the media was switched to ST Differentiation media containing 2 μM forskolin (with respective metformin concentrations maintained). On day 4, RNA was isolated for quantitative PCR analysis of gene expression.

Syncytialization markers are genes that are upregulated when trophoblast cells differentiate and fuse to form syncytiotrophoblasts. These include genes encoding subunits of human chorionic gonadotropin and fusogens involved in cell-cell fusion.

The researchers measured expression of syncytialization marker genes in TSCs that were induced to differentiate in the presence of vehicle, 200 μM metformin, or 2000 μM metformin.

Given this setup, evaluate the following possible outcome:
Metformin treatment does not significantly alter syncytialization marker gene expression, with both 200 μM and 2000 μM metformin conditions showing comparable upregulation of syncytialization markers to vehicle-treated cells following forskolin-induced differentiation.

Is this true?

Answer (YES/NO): NO